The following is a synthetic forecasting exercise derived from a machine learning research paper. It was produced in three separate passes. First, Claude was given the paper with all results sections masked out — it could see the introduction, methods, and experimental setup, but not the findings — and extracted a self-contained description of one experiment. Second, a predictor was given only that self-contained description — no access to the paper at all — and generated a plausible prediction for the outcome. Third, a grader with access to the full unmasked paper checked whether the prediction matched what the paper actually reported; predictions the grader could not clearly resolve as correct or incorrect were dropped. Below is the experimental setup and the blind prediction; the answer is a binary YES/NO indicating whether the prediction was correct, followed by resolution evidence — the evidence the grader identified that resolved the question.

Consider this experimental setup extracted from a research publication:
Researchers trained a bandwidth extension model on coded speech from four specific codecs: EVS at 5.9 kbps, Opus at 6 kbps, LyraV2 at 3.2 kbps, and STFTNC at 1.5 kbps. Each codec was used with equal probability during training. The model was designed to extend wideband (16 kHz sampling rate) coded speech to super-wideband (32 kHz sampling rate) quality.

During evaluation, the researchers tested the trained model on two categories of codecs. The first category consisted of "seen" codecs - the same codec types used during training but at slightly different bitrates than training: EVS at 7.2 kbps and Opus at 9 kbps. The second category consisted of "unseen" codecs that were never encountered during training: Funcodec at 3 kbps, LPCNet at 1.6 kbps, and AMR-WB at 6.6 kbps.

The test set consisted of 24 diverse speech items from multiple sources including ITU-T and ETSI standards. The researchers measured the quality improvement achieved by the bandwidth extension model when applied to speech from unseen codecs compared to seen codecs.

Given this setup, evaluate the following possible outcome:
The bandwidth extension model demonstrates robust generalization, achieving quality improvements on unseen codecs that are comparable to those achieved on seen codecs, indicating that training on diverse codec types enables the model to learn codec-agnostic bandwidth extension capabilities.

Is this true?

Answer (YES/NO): YES